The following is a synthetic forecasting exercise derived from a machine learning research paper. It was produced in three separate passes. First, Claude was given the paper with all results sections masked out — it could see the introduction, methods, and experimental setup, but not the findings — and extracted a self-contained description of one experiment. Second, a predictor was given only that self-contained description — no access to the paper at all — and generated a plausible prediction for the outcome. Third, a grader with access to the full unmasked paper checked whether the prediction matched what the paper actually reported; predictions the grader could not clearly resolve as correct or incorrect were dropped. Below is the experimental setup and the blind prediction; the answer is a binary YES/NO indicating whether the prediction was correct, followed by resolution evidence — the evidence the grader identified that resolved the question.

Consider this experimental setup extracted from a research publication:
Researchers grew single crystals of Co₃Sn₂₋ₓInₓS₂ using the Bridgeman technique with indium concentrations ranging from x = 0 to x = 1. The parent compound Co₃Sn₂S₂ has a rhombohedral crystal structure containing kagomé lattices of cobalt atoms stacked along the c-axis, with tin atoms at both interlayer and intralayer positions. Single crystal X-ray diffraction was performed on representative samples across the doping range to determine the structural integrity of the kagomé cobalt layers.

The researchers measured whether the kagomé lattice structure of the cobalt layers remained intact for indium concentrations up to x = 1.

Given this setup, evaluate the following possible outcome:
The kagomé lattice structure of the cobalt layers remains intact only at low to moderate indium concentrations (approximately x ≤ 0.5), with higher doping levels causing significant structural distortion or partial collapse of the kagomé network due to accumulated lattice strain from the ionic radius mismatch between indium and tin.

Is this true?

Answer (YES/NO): NO